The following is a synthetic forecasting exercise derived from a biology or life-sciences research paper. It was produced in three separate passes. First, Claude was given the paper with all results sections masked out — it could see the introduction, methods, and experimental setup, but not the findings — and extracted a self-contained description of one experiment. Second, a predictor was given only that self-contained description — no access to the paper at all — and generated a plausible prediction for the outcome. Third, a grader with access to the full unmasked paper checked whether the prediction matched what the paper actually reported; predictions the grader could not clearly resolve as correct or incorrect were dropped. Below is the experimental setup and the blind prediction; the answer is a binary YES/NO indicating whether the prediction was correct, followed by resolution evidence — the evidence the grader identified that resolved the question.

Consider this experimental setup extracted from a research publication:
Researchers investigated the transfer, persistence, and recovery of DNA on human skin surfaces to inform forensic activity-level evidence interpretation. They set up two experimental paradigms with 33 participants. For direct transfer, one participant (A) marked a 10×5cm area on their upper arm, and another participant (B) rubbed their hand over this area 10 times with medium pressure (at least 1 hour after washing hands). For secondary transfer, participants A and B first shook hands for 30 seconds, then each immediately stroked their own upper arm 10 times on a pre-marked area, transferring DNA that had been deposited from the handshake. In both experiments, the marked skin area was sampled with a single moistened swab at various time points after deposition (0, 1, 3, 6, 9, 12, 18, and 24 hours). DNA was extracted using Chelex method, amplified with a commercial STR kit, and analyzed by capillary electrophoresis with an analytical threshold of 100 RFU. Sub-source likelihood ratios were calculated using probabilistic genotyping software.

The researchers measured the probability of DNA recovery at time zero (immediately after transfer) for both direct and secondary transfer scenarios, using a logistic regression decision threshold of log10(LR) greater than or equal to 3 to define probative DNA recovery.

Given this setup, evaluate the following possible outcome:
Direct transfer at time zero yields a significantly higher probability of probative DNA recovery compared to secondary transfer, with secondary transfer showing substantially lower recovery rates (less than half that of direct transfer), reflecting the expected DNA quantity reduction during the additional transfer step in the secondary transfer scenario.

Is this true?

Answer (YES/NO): YES